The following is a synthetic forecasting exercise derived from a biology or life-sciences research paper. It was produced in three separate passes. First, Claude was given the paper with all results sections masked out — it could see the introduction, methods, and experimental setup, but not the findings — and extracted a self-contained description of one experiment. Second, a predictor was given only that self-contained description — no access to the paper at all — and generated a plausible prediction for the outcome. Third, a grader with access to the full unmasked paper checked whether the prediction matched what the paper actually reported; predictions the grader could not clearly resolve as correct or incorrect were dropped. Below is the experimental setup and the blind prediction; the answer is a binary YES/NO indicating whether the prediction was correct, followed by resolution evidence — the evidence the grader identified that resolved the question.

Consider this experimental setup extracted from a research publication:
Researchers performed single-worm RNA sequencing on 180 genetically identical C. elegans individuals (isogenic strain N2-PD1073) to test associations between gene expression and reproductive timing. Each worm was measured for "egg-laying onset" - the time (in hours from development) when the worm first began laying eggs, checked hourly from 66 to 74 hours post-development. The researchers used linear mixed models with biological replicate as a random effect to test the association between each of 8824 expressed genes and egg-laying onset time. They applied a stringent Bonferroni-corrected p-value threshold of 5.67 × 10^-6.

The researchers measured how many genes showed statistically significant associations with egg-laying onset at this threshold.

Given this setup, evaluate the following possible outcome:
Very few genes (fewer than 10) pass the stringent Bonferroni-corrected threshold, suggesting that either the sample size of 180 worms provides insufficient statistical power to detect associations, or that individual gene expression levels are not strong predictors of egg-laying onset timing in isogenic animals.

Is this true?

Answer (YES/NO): NO